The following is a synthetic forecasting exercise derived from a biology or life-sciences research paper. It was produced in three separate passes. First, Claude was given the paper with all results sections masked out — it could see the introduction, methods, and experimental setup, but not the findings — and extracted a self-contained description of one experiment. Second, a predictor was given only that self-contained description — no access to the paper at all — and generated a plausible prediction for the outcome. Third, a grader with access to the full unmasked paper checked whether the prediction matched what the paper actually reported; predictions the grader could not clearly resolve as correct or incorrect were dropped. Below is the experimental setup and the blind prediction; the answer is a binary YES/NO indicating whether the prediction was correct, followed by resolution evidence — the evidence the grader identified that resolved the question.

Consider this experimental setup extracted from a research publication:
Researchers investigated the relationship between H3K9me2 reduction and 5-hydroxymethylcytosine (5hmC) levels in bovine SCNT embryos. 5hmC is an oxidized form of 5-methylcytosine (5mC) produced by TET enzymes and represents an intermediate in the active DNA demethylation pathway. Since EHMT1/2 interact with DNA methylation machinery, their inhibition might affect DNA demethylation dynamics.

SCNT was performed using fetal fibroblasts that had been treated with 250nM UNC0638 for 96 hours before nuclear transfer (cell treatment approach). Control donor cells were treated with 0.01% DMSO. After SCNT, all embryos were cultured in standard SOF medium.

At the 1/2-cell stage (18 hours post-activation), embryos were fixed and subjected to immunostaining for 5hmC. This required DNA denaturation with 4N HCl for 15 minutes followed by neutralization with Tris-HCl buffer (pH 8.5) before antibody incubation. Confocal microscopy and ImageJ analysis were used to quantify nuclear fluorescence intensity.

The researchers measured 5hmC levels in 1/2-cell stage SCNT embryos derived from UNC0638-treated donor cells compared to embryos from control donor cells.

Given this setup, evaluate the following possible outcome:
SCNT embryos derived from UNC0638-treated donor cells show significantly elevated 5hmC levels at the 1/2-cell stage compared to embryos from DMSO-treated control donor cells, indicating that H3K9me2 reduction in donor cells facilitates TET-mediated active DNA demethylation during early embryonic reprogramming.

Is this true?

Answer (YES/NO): NO